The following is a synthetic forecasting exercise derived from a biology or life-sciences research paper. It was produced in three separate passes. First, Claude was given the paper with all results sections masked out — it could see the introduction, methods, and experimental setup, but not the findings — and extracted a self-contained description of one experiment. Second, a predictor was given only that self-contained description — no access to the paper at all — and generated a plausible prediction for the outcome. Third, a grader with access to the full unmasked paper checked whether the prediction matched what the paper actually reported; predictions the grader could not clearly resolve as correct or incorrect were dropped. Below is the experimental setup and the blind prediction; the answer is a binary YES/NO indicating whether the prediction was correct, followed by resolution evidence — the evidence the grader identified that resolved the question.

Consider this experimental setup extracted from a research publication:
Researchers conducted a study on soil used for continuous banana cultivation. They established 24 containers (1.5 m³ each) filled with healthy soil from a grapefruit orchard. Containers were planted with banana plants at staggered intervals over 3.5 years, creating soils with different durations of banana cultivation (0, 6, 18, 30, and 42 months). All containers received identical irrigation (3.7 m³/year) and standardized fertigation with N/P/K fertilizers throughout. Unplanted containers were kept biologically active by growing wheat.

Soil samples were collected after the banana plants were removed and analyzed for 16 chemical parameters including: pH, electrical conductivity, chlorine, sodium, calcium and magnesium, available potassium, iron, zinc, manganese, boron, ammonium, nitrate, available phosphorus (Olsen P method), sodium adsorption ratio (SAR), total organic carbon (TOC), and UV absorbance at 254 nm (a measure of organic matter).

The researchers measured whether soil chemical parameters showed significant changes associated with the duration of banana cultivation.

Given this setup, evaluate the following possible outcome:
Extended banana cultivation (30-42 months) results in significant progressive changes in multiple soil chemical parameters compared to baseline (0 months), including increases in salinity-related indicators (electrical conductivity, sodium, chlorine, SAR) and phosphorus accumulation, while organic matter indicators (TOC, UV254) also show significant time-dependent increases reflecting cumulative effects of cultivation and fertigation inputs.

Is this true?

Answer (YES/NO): NO